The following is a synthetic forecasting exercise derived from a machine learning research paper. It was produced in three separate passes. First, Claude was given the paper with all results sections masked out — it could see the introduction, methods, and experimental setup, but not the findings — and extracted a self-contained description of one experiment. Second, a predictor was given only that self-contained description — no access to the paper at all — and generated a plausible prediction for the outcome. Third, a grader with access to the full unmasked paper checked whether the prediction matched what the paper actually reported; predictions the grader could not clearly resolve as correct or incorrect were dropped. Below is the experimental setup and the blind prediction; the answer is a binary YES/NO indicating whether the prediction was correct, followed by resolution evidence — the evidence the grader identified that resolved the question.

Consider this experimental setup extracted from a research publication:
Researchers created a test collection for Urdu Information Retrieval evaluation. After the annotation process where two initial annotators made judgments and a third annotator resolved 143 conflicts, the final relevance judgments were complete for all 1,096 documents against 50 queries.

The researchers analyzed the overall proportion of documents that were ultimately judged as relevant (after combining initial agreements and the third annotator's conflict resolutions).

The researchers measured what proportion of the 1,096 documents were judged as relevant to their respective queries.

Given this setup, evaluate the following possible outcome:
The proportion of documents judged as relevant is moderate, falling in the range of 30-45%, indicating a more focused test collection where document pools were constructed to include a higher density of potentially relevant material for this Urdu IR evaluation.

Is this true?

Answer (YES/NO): NO